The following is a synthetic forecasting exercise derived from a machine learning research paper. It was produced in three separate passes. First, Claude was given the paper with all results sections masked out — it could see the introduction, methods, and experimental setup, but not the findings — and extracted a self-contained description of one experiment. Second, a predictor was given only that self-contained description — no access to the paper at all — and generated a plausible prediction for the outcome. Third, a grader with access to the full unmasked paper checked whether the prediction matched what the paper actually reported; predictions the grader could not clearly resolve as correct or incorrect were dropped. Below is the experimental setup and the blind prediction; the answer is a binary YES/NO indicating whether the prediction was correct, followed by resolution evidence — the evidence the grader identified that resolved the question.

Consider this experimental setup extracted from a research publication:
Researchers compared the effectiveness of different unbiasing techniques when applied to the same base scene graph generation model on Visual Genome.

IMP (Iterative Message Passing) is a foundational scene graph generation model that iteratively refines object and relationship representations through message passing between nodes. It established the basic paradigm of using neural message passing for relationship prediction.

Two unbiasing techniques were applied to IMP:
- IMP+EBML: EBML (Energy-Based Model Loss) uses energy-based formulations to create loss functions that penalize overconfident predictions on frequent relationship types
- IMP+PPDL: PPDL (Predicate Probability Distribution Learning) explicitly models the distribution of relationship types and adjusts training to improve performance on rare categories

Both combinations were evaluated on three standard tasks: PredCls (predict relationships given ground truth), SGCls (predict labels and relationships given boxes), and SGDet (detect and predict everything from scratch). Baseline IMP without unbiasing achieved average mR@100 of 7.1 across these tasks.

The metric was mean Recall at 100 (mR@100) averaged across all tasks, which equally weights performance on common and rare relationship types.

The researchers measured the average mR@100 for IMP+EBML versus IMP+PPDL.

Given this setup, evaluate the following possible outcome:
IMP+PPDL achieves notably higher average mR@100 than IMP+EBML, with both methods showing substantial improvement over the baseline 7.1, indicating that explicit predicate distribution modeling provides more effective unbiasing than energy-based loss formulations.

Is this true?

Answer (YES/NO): NO